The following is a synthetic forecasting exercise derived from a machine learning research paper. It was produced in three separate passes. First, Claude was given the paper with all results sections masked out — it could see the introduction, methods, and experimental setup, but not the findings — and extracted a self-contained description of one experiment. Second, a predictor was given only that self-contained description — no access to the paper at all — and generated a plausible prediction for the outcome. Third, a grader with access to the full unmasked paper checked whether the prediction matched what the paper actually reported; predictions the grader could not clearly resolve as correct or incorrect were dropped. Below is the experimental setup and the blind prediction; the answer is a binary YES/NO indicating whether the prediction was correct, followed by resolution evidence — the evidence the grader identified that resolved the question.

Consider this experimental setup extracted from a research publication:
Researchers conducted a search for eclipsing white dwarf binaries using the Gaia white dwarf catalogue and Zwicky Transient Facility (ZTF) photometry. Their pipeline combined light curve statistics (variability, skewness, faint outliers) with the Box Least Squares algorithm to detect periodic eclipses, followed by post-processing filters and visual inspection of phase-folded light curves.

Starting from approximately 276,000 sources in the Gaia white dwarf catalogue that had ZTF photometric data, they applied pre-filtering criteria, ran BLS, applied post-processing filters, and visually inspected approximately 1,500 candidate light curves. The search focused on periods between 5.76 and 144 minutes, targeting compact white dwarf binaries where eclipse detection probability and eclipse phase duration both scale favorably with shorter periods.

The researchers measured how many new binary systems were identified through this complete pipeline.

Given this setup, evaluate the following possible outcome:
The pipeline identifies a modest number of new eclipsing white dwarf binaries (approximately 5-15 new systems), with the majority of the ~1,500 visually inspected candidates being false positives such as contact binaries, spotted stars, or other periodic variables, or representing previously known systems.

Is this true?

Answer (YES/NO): NO